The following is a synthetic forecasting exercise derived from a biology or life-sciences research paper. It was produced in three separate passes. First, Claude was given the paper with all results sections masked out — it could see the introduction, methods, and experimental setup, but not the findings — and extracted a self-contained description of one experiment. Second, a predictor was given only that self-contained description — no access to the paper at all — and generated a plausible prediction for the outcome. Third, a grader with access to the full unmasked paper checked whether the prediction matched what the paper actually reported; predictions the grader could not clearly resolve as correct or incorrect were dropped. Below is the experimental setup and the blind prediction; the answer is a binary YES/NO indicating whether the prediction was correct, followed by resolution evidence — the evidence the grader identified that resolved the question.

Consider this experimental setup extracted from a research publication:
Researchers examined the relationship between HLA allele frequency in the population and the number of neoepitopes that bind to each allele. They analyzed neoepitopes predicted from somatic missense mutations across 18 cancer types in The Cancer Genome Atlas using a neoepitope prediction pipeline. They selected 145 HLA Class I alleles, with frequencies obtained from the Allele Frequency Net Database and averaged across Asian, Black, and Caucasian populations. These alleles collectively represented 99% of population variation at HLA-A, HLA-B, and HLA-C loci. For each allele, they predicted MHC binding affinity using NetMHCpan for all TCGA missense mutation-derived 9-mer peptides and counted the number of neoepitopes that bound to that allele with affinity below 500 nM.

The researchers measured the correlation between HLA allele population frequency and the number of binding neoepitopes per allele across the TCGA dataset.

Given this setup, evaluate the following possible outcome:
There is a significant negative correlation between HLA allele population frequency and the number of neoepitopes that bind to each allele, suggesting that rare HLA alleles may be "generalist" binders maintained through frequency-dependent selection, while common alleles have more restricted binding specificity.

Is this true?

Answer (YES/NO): NO